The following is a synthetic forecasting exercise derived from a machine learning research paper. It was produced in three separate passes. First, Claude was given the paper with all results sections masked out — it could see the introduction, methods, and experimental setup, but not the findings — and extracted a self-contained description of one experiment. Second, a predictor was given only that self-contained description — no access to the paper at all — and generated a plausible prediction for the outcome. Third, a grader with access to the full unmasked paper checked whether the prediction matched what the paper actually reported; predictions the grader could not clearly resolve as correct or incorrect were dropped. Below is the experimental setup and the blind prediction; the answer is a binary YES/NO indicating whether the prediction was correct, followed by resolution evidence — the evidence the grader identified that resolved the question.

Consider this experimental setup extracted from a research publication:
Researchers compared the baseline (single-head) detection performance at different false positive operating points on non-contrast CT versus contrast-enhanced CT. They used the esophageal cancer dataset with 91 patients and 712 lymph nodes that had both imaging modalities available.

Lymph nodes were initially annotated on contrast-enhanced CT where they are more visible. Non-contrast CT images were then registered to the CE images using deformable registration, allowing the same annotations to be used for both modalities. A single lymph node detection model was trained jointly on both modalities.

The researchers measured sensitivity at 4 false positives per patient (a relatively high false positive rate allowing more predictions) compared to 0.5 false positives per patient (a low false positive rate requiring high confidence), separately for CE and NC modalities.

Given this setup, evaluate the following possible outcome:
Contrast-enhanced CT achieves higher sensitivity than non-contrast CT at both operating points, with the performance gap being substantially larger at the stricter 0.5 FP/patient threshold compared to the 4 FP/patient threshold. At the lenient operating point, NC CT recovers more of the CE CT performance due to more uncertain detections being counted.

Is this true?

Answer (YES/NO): NO